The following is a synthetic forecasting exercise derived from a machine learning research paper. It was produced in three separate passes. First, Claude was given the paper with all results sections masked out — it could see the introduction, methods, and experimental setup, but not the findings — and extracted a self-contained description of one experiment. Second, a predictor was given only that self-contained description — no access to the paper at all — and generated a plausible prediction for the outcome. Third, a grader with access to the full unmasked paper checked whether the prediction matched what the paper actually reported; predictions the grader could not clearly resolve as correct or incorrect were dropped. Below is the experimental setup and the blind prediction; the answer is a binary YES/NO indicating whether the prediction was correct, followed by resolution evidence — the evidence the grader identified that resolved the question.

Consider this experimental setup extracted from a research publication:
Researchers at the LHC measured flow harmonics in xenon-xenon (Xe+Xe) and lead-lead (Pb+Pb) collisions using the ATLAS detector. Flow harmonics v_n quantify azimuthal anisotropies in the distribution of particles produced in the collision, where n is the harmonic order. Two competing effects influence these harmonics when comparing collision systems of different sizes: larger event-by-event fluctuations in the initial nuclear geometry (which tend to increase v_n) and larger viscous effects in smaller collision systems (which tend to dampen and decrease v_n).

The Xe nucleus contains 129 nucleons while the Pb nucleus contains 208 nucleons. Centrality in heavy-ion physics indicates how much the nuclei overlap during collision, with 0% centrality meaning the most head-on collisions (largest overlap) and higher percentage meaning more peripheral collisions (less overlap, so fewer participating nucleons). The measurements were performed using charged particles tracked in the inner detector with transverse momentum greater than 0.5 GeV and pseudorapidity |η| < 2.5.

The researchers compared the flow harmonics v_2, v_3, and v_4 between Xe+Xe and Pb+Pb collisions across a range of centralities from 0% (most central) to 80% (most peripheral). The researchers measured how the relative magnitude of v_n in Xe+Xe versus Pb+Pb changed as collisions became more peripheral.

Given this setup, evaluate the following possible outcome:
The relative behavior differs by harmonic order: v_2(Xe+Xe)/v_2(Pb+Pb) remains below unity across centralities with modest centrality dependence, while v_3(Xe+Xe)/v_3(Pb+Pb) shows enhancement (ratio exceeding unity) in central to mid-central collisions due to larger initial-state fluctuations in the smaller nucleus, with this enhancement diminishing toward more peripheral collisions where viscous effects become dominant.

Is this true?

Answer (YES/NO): NO